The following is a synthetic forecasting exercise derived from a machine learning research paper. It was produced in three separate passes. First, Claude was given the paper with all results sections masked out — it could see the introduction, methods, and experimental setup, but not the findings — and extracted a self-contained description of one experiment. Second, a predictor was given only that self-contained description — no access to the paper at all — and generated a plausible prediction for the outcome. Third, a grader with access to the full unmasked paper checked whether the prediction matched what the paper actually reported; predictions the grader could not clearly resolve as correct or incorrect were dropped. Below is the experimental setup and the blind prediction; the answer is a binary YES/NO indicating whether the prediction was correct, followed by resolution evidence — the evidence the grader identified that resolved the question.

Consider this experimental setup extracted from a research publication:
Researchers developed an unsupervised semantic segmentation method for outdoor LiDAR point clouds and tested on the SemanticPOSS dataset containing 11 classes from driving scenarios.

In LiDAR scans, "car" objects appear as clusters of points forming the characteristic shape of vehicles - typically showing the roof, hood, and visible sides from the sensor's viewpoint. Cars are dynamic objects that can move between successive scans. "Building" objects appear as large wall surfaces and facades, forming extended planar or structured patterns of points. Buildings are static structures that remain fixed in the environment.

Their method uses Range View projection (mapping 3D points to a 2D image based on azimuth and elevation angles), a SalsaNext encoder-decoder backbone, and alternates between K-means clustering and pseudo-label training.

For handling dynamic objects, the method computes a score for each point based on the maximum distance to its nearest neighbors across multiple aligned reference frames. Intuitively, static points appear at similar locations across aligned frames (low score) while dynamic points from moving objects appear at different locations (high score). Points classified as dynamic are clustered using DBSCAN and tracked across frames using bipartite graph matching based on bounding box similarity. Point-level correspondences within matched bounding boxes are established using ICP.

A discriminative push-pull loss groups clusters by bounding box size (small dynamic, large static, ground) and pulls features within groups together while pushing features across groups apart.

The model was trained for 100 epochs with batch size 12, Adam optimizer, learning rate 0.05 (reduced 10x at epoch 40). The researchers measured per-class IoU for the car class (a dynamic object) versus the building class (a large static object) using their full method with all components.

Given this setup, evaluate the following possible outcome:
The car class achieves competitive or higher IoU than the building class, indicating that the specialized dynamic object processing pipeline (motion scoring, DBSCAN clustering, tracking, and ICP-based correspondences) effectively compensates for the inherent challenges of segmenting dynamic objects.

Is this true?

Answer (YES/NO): YES